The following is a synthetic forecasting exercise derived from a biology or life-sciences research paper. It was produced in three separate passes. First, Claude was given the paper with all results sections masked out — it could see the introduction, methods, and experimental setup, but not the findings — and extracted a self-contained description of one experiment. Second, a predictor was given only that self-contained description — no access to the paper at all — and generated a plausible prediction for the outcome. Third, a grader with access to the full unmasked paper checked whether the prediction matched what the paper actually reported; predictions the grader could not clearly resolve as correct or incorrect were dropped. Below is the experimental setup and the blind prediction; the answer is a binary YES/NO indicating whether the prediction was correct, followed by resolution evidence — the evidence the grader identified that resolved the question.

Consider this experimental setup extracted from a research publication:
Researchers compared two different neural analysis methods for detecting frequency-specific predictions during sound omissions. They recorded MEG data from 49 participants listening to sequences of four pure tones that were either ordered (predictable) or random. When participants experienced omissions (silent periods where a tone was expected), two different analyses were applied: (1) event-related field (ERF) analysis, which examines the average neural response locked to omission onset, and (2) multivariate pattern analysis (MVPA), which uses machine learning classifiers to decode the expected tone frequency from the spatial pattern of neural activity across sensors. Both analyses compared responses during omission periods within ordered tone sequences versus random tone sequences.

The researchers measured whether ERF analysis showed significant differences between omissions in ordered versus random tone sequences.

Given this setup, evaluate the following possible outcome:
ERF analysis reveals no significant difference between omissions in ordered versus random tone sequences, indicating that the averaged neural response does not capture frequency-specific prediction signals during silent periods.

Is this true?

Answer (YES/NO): YES